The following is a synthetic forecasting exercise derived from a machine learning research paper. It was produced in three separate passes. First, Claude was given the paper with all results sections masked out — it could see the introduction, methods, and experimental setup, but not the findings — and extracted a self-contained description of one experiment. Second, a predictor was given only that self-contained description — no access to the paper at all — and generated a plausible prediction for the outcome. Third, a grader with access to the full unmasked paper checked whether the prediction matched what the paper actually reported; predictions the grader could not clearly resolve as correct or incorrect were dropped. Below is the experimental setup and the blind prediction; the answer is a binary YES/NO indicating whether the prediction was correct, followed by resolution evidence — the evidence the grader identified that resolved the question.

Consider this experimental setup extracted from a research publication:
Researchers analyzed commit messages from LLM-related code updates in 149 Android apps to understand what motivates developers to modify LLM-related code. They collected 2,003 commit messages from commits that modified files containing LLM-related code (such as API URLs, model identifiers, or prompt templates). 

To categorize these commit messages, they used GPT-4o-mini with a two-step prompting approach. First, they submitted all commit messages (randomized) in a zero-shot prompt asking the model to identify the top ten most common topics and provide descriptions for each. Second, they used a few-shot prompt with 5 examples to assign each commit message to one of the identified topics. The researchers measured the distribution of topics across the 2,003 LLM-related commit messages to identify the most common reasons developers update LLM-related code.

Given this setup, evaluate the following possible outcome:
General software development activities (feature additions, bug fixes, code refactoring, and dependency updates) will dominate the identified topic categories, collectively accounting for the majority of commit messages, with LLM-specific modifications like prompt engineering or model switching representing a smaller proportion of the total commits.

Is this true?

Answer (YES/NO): YES